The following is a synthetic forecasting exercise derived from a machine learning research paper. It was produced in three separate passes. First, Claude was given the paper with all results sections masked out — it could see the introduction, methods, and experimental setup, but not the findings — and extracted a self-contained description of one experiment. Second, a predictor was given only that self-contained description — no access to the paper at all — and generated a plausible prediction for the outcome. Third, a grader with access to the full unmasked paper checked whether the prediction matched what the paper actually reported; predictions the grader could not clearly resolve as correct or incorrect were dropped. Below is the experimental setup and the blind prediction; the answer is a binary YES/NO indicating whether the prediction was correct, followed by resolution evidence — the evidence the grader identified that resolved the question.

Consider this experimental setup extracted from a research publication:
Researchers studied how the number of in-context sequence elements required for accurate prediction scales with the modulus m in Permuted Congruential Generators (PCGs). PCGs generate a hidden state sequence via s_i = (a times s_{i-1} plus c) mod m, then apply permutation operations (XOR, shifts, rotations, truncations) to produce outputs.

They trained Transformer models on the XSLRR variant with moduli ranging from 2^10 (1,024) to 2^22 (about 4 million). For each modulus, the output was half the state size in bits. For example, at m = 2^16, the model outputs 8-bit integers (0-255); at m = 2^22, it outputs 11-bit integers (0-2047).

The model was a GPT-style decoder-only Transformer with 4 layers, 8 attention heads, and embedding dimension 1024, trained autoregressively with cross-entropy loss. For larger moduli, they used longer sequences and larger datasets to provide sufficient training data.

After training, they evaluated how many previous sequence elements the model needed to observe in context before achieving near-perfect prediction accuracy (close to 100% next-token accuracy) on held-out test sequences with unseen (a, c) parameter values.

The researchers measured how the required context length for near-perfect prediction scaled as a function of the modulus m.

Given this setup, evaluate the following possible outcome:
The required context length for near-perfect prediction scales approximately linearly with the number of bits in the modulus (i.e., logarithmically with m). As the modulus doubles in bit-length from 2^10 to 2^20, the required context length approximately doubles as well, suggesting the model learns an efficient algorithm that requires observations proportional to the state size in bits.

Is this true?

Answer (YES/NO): NO